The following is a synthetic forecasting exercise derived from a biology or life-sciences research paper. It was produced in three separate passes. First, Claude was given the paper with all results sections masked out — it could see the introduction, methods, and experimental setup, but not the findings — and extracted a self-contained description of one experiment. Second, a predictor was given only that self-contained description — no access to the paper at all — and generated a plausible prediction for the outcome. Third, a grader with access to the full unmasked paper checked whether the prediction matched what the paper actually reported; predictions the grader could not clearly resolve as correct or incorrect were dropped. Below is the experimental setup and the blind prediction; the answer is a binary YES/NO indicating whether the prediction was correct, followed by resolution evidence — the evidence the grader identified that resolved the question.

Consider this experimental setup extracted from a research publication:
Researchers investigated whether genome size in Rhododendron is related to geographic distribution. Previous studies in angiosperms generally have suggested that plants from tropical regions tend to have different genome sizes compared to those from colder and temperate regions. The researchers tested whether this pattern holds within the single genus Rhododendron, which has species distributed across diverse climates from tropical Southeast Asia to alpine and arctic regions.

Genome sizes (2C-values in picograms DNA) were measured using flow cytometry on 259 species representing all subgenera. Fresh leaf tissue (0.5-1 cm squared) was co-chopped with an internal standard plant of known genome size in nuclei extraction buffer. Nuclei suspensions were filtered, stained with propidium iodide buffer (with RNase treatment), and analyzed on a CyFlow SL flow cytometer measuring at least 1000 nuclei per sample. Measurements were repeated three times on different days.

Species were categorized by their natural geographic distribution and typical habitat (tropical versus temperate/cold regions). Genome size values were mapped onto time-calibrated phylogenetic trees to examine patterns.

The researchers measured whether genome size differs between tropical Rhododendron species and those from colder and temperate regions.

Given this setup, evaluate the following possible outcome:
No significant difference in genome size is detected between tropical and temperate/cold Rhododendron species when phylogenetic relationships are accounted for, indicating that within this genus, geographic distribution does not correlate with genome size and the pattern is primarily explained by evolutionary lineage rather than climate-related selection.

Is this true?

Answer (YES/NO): NO